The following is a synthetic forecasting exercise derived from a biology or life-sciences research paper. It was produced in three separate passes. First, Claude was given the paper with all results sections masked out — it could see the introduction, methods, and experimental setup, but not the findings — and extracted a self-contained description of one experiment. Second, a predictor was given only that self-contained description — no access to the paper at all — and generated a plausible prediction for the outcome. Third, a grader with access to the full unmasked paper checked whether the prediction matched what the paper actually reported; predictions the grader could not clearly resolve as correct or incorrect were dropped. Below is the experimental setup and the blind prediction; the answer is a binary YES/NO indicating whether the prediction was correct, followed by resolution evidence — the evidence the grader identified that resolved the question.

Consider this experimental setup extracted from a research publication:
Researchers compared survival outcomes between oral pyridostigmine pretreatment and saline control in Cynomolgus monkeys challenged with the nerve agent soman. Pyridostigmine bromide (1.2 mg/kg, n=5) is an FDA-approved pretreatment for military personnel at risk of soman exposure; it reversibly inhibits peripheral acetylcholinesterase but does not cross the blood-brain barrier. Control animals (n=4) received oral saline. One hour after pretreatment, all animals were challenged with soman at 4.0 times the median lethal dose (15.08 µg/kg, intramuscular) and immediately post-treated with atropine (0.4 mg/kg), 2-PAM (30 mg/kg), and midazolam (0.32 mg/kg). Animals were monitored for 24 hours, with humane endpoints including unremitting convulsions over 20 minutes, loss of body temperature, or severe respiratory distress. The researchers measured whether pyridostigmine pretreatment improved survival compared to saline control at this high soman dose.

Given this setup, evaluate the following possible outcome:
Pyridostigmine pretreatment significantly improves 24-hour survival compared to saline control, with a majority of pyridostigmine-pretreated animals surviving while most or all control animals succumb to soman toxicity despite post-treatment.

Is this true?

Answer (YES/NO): NO